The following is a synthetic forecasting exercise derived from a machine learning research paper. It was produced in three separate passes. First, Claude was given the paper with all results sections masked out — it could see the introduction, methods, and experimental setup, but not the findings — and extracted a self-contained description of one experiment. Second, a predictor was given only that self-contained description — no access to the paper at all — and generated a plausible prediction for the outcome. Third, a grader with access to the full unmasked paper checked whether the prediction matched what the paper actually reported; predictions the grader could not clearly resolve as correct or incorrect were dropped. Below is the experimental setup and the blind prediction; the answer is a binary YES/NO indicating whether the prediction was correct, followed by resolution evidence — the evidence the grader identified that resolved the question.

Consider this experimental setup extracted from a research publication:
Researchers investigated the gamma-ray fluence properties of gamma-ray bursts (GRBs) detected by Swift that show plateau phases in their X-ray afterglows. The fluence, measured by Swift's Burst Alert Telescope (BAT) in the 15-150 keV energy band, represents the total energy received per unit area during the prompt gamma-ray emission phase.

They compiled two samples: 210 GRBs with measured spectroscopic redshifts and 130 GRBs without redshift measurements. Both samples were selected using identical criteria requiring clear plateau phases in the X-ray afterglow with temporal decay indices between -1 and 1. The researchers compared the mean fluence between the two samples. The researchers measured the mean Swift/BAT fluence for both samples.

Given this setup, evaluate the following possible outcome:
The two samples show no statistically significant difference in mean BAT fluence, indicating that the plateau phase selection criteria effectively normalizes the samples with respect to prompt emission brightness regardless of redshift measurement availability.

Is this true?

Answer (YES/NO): YES